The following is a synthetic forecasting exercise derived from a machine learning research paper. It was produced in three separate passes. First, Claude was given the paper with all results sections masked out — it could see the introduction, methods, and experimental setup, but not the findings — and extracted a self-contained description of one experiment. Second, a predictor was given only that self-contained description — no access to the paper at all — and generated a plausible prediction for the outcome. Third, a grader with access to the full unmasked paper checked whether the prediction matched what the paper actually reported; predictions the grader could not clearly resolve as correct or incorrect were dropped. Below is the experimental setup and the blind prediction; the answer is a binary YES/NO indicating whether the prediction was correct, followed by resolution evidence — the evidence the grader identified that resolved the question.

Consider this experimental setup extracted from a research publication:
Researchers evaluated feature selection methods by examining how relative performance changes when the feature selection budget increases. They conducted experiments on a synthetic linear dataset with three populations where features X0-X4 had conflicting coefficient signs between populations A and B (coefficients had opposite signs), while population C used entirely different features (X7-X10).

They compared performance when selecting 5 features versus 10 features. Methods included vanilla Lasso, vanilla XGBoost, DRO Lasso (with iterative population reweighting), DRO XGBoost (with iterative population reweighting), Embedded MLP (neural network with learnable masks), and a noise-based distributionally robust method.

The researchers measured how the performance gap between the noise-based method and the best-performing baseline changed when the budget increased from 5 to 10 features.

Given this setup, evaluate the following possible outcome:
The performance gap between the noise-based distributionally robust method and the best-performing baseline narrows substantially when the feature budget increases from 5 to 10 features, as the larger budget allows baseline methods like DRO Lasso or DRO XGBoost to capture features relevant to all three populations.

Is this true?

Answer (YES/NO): YES